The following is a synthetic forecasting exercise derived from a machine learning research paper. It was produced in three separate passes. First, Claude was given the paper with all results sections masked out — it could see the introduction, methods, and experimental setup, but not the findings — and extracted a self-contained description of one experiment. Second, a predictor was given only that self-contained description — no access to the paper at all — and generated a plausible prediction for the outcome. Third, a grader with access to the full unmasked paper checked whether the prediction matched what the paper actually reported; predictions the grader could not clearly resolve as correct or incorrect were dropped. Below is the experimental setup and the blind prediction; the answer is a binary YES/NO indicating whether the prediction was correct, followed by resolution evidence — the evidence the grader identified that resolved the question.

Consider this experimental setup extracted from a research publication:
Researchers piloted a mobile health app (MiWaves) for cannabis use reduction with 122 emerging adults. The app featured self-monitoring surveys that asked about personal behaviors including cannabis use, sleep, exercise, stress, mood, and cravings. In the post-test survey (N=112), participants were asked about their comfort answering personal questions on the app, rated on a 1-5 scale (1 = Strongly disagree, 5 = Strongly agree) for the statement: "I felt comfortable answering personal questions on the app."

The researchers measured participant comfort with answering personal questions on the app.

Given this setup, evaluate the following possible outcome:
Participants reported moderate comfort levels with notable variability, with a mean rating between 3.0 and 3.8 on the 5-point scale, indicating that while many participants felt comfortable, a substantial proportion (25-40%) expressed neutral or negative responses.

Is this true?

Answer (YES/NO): NO